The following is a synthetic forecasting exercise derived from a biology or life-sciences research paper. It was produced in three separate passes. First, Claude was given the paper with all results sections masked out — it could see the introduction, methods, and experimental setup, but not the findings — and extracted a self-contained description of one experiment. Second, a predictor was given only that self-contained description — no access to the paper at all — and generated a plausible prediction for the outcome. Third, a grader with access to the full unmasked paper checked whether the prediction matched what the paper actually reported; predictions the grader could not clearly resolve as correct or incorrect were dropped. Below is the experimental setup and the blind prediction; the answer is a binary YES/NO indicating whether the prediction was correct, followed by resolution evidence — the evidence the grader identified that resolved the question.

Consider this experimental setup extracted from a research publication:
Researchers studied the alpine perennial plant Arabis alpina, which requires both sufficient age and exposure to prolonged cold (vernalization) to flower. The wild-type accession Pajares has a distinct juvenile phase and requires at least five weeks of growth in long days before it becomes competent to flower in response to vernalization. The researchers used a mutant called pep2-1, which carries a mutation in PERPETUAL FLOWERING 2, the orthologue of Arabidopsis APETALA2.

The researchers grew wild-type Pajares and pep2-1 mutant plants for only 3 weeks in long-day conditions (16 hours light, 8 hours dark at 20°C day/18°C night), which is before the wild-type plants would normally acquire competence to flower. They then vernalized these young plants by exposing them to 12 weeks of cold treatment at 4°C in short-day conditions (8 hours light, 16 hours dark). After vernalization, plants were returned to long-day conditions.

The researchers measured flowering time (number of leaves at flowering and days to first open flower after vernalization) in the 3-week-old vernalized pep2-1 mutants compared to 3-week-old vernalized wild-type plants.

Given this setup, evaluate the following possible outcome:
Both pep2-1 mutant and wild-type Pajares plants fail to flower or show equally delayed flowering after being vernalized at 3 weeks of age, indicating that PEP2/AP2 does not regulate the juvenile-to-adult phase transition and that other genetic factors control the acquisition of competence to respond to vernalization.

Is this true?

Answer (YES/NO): NO